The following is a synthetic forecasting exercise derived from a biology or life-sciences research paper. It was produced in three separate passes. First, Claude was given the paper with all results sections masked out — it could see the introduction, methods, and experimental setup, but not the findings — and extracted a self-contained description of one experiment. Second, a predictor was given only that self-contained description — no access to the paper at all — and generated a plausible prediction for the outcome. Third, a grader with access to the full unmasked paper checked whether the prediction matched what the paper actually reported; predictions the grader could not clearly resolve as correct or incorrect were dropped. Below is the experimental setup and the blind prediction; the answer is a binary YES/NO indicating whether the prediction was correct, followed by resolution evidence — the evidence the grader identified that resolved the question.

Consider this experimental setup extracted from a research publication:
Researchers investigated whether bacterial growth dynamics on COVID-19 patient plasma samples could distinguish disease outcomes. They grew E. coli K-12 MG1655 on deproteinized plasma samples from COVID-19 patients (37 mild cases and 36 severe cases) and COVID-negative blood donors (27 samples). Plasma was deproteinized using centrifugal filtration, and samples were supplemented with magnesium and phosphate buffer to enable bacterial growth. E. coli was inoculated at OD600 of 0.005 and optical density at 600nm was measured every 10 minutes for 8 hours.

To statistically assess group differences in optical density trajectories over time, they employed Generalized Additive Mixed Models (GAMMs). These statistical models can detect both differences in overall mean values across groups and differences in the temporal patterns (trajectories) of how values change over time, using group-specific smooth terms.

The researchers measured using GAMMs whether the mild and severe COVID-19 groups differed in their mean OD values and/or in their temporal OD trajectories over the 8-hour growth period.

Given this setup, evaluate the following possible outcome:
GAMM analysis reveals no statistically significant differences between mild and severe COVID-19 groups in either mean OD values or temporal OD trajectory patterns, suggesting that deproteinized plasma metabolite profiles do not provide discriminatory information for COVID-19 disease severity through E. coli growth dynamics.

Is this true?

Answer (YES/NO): NO